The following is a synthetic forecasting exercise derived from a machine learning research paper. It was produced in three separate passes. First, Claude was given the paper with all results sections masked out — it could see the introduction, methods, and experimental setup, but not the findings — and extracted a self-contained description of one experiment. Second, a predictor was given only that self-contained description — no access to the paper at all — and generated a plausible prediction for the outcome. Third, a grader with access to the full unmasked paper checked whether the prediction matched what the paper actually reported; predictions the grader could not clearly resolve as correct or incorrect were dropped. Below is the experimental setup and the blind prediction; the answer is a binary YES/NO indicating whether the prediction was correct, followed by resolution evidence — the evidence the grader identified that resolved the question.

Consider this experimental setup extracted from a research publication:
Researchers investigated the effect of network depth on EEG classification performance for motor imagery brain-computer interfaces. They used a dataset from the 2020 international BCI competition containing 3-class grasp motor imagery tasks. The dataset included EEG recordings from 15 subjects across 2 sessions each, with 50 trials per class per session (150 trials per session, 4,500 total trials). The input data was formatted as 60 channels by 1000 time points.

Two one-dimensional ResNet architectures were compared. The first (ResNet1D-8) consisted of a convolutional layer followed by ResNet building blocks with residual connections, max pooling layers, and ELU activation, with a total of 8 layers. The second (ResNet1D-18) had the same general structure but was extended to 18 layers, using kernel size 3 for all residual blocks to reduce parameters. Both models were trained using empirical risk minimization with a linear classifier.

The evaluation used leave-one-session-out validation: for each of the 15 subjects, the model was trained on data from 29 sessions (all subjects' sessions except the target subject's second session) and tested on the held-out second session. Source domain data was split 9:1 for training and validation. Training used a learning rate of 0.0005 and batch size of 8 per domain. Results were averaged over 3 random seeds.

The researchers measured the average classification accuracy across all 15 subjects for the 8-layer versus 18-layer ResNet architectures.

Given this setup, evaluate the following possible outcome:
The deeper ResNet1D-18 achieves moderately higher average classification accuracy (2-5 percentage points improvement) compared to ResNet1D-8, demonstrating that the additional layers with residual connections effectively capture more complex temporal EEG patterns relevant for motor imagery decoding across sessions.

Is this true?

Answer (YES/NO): YES